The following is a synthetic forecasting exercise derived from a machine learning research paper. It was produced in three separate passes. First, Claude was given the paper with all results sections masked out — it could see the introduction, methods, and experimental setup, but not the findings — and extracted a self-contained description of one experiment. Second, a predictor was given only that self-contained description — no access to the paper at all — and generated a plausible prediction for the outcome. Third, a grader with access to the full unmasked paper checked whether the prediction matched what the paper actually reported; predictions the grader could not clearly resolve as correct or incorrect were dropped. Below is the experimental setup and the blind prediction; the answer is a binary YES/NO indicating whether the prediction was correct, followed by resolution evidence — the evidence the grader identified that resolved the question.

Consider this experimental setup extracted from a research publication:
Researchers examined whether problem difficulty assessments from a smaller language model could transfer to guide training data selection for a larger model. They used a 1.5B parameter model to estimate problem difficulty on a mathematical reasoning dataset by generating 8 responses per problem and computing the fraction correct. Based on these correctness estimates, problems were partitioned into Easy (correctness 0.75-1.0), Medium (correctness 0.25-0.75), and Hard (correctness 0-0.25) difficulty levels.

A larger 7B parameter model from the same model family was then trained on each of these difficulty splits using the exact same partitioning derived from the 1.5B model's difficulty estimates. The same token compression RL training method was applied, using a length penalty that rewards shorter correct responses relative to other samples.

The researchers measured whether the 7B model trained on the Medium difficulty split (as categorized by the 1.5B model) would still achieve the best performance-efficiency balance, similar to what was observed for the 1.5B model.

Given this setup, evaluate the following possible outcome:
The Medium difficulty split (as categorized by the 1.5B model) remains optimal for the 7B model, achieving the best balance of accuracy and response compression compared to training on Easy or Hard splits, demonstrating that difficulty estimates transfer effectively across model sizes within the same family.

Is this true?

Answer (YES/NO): YES